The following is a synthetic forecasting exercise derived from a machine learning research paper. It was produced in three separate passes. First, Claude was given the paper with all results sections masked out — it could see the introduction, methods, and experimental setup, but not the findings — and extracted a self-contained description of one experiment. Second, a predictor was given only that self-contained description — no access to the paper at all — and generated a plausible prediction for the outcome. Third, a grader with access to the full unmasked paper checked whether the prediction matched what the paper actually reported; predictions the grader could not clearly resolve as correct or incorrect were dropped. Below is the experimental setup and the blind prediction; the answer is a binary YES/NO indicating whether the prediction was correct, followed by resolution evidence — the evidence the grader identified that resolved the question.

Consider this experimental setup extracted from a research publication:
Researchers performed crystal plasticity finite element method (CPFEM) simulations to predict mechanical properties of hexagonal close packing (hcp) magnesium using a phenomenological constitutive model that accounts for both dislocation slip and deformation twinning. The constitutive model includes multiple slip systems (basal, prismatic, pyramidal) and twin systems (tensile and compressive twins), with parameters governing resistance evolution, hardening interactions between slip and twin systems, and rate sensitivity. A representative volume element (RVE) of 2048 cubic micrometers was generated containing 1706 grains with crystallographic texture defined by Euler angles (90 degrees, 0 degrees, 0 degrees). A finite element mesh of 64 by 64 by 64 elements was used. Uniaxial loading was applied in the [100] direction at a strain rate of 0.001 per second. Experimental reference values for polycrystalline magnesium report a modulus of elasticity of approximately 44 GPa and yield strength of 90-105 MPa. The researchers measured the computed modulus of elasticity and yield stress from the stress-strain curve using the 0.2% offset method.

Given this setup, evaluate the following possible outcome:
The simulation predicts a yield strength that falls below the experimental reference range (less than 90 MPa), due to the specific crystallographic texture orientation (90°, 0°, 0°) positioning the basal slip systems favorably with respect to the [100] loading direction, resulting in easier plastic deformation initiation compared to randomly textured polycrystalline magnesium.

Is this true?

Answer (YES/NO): NO